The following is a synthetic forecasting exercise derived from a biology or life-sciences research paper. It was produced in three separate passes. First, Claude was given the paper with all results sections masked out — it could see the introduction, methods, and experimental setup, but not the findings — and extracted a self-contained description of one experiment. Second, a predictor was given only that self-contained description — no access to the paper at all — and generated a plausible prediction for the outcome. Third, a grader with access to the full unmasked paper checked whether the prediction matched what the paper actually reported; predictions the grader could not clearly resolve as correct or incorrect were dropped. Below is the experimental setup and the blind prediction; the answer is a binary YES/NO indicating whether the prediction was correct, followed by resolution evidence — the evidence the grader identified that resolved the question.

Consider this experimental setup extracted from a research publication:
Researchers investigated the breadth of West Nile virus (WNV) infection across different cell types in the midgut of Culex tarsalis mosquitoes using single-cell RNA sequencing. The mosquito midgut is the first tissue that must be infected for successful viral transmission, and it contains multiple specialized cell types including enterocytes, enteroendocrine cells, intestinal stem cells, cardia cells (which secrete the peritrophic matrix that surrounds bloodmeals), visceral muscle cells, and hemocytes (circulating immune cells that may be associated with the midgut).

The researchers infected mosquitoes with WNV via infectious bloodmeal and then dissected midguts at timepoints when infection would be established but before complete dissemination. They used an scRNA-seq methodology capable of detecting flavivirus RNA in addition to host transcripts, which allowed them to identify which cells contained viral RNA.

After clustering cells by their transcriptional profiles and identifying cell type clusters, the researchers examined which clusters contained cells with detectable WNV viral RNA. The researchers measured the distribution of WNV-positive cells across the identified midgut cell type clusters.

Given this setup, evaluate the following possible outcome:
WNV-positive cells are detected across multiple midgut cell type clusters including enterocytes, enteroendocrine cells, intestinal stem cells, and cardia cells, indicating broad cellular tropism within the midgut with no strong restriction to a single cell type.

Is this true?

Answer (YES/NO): YES